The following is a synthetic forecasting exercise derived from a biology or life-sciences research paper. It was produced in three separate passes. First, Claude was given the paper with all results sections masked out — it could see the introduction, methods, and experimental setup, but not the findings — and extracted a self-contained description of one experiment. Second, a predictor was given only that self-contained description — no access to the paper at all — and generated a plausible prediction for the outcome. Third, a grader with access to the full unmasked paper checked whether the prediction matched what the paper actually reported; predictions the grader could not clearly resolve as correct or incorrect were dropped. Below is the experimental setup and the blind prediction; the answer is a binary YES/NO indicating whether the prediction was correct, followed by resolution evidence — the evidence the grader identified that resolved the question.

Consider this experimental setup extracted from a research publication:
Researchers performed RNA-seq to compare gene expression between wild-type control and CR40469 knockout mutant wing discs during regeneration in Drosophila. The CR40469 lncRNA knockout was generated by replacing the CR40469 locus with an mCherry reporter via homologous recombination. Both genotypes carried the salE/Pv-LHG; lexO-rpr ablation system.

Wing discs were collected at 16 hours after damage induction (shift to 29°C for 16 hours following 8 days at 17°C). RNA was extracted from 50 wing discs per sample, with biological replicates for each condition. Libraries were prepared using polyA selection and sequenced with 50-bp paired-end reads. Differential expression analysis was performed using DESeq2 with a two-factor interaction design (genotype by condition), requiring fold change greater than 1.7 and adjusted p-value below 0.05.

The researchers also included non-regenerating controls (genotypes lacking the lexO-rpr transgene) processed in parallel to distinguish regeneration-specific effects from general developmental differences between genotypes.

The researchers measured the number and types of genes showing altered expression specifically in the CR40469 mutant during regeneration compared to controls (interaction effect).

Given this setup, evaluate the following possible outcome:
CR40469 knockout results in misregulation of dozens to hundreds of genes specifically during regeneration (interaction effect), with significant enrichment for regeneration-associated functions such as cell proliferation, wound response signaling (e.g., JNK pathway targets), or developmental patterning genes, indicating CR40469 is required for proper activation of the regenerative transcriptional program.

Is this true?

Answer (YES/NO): NO